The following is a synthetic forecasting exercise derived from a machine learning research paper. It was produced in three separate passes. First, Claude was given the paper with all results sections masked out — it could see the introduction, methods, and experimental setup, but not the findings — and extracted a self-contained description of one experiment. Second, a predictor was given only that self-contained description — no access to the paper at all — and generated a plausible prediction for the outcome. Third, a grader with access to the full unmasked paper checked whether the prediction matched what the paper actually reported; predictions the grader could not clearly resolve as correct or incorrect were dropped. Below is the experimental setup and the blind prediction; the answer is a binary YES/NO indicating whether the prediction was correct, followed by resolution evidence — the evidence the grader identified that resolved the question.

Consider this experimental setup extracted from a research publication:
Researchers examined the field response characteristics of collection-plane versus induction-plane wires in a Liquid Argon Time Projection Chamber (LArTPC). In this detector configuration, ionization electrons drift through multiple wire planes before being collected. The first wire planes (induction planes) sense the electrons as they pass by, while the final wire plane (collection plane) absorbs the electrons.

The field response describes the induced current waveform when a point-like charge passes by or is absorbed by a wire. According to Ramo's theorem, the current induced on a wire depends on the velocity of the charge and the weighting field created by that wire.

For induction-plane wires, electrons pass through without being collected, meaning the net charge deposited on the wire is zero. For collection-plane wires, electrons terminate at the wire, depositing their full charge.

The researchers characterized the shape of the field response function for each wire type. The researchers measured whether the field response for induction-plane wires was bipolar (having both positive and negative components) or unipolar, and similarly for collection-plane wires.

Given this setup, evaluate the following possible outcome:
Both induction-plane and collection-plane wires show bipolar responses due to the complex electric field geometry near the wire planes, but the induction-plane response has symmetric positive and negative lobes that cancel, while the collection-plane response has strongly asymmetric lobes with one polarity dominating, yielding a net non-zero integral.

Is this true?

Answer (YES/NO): NO